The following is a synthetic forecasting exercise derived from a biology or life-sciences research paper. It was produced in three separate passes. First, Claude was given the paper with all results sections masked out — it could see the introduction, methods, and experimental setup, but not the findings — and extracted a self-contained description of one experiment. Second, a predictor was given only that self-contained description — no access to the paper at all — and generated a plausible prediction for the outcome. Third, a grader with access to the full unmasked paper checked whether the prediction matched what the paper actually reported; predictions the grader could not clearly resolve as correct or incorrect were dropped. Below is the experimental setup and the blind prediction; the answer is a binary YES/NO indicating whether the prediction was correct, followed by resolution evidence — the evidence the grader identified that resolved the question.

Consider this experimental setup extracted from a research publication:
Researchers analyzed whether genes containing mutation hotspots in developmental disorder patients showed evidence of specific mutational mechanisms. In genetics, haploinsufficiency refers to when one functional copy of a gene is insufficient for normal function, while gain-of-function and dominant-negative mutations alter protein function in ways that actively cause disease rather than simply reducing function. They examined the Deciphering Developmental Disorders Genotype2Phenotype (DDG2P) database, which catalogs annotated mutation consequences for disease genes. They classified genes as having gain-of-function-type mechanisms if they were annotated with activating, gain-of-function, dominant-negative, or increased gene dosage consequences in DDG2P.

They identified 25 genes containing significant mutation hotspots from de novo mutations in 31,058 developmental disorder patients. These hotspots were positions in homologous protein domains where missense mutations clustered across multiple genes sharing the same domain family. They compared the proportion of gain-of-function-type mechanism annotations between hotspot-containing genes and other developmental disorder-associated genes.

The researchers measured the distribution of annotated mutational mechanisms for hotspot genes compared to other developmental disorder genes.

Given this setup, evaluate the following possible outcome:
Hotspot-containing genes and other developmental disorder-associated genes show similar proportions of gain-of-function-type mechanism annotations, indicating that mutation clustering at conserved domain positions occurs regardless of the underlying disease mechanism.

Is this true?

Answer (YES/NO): NO